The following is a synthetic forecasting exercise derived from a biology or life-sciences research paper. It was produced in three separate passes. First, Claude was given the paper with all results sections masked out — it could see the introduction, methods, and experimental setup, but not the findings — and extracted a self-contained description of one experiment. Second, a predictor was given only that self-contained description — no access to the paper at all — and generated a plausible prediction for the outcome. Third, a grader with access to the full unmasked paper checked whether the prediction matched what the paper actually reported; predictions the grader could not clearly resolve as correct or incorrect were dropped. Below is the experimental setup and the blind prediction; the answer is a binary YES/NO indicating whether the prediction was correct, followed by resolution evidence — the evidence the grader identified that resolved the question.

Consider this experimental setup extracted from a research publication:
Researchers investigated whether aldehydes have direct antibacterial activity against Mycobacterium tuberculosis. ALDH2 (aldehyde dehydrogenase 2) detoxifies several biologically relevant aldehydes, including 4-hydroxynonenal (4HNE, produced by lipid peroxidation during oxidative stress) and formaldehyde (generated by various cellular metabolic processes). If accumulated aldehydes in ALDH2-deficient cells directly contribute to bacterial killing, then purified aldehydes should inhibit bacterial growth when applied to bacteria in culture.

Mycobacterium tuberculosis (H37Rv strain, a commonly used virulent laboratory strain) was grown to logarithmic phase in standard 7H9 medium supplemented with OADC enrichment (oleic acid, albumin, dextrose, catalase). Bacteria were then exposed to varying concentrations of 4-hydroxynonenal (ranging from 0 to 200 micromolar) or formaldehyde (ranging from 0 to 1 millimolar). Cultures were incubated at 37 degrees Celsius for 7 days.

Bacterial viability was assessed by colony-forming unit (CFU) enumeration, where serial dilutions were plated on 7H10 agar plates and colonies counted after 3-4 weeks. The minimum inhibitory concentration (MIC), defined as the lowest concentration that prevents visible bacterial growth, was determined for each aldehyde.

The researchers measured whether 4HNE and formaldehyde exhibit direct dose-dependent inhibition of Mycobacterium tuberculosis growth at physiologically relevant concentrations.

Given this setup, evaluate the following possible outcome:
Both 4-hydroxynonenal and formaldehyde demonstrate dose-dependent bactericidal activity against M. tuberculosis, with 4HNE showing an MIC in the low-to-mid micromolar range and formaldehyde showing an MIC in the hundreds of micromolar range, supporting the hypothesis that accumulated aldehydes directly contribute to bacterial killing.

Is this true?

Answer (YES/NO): NO